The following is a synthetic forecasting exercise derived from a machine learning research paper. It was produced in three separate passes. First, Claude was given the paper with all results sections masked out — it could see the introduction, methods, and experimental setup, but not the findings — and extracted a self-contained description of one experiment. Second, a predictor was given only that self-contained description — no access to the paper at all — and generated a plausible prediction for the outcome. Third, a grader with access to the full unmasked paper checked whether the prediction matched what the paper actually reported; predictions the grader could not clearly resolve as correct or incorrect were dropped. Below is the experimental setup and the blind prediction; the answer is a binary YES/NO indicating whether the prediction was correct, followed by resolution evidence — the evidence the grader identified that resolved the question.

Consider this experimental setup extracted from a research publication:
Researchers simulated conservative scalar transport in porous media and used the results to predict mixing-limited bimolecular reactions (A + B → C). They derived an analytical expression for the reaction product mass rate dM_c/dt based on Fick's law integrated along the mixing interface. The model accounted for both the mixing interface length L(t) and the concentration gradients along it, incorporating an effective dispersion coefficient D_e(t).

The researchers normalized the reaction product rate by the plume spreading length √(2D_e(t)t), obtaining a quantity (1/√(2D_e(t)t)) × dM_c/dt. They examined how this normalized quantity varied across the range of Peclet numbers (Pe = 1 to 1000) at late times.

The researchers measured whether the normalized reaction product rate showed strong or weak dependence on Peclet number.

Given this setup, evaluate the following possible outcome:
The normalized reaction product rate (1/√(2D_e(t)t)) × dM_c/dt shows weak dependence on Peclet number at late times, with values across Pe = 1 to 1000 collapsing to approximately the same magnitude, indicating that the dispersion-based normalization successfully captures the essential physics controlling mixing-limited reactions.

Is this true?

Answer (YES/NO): YES